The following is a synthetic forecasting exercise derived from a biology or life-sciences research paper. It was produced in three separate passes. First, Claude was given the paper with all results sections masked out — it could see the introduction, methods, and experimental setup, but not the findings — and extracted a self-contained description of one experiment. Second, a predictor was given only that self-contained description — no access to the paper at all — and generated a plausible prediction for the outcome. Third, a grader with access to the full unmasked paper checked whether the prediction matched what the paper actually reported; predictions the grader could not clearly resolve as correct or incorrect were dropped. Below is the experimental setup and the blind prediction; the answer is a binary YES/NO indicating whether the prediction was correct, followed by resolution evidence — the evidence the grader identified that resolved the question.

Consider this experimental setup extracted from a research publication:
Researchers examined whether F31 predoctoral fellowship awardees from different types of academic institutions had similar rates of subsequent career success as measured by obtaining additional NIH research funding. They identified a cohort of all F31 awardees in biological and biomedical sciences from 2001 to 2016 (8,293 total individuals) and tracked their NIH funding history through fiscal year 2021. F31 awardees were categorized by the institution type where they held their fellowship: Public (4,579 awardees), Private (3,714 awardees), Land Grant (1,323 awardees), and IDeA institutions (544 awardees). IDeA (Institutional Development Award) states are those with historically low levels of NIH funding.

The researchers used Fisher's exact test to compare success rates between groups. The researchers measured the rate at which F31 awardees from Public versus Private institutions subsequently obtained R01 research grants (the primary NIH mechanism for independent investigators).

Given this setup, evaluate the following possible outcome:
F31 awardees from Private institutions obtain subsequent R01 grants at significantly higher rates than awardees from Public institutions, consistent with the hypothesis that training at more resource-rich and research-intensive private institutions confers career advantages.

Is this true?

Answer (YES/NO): NO